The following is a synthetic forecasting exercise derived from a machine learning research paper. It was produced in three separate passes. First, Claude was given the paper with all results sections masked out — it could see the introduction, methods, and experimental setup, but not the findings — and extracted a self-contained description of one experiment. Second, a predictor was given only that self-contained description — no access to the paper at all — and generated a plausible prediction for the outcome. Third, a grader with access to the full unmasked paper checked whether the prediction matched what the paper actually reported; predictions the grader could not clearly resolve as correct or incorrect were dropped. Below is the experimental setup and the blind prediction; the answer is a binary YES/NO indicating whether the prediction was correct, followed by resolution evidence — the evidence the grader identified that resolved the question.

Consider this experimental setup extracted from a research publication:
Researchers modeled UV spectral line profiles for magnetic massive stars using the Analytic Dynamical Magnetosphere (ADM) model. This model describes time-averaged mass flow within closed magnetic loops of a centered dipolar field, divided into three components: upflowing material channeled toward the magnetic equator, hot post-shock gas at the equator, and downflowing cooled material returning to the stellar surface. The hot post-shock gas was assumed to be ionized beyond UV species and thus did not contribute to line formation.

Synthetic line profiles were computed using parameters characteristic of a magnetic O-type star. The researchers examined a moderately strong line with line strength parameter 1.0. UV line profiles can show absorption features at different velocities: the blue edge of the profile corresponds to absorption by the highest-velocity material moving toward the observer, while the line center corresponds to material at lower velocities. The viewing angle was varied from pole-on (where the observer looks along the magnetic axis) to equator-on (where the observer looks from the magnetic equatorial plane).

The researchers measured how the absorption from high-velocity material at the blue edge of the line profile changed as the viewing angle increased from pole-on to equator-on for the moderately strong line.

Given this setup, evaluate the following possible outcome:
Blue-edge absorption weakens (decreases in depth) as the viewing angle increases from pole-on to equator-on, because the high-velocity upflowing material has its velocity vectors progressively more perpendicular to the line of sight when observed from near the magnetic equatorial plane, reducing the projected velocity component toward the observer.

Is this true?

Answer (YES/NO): YES